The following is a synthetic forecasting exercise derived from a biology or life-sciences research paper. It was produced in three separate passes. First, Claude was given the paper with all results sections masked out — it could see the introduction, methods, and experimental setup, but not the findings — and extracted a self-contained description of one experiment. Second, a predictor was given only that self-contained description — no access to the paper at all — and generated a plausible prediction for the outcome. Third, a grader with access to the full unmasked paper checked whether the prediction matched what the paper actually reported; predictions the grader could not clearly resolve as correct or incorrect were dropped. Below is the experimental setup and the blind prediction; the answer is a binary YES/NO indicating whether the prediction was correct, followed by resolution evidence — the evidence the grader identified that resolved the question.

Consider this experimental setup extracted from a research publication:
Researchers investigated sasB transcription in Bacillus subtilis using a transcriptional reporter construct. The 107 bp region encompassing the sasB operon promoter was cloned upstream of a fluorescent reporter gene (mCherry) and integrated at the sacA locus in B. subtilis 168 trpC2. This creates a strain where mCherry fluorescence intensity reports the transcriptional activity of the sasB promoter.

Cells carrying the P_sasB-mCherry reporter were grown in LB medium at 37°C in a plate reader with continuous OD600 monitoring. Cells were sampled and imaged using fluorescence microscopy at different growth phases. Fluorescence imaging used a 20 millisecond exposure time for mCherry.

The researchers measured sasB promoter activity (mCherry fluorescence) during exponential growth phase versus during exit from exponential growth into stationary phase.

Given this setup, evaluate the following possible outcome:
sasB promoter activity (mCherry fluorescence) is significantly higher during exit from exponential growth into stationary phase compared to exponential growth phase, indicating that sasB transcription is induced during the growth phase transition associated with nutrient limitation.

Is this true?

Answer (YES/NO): YES